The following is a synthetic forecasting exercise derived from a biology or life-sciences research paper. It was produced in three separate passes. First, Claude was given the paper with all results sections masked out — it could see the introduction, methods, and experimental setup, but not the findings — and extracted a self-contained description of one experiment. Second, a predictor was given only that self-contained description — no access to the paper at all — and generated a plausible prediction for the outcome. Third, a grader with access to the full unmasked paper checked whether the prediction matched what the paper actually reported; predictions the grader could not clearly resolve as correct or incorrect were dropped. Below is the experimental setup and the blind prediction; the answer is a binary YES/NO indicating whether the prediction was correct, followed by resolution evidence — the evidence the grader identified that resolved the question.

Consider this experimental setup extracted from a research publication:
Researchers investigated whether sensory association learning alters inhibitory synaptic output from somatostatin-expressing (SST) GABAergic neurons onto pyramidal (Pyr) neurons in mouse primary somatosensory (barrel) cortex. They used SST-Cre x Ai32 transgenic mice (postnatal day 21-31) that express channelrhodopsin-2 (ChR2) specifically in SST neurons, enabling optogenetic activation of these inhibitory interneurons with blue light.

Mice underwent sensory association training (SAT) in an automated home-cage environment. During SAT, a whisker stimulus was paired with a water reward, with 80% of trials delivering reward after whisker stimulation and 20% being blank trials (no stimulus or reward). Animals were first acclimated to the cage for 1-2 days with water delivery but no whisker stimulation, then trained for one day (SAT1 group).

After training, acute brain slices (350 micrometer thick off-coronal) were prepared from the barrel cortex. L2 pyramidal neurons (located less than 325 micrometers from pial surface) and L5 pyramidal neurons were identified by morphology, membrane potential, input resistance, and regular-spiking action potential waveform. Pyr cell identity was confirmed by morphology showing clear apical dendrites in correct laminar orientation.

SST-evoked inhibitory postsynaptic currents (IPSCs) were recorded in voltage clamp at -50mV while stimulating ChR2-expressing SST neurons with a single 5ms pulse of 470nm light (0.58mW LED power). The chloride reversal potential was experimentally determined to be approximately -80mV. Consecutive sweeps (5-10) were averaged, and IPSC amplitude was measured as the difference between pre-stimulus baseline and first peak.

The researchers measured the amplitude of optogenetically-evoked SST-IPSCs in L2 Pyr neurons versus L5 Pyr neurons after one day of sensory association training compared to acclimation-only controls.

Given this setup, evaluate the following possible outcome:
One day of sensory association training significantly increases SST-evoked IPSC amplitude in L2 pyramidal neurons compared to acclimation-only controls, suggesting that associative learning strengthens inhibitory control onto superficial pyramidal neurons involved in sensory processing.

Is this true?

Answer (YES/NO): NO